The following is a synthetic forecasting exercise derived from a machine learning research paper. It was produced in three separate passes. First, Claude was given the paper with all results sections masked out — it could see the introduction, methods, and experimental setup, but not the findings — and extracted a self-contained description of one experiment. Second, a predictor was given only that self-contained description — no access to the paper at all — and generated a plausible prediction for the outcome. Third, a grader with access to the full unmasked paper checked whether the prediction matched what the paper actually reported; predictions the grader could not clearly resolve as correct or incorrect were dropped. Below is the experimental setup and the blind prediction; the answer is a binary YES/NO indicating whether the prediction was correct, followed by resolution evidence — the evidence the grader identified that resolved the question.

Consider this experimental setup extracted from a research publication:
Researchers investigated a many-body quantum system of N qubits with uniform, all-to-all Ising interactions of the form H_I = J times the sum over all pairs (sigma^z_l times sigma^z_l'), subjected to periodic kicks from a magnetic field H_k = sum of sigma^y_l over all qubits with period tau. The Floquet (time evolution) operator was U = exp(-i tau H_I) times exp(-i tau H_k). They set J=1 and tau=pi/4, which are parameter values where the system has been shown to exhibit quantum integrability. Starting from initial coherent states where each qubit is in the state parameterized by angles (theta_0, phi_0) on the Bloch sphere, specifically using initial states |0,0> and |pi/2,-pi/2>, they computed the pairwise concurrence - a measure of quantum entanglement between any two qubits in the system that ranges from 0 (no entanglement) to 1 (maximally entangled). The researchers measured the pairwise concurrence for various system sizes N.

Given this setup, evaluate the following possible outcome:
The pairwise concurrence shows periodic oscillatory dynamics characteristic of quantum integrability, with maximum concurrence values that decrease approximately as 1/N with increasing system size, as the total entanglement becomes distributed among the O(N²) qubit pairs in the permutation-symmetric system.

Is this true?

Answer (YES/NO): NO